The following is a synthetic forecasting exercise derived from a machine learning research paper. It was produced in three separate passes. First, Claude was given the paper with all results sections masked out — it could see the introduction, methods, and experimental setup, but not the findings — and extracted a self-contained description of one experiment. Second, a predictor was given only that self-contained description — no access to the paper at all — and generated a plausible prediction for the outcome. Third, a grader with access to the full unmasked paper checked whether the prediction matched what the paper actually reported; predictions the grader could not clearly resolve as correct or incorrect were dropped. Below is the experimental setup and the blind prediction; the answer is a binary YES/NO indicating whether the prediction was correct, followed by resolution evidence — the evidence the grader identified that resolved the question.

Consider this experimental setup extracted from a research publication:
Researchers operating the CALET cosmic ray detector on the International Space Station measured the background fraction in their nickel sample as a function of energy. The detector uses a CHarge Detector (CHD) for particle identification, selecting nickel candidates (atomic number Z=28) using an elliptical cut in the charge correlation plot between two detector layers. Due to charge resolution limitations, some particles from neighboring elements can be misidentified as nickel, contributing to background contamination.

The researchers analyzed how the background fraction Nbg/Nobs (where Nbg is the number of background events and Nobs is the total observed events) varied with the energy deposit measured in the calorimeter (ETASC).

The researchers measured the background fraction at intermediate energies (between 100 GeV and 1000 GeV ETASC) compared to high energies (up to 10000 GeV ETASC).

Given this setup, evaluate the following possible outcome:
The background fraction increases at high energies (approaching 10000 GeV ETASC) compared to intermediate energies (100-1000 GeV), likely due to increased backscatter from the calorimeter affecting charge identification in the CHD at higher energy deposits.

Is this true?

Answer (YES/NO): YES